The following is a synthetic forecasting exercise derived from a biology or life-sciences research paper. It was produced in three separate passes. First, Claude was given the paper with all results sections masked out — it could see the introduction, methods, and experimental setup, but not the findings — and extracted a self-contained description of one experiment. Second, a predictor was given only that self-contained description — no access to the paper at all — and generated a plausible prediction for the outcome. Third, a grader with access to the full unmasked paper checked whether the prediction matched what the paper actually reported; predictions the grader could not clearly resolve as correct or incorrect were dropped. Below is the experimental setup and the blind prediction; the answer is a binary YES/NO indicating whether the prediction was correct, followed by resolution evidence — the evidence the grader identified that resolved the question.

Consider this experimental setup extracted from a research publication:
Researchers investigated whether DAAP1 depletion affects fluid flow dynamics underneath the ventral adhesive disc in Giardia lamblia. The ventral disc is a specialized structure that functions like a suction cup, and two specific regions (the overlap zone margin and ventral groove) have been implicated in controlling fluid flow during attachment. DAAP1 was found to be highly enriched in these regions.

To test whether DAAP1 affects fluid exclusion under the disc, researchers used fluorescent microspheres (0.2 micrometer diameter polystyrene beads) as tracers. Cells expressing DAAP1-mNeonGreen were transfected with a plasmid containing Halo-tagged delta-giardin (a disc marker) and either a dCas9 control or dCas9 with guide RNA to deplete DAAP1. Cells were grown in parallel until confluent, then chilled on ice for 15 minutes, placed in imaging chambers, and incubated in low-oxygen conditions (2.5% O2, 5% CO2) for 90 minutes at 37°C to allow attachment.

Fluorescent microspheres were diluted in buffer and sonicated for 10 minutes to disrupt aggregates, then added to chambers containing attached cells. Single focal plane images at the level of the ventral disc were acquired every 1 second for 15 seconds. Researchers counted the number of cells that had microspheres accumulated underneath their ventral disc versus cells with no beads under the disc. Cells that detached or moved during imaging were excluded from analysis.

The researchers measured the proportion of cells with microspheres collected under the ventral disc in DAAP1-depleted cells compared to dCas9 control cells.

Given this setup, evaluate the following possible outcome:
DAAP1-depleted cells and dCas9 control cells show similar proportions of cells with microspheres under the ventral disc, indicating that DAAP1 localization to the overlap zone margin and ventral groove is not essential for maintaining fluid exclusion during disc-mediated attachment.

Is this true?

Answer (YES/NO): NO